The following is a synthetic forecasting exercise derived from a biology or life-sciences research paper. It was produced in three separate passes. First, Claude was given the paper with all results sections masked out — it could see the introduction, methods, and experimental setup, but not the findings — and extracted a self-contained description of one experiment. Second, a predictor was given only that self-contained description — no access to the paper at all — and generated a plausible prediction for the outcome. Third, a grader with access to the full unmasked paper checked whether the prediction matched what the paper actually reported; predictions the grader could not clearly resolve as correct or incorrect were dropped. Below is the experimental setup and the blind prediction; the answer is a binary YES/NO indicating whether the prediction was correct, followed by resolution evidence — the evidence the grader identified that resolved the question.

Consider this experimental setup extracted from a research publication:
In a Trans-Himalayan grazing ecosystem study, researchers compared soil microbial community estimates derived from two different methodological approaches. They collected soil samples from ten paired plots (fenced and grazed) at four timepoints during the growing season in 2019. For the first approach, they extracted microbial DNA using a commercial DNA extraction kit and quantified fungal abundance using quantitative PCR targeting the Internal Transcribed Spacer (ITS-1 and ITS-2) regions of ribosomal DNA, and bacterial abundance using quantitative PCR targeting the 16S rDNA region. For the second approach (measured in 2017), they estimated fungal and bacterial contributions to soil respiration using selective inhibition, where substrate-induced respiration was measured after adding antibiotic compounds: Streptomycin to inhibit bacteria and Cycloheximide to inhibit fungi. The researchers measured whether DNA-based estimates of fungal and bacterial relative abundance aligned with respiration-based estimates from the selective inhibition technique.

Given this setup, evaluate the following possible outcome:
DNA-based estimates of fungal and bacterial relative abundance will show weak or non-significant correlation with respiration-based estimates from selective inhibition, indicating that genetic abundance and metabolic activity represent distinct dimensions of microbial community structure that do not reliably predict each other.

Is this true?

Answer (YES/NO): NO